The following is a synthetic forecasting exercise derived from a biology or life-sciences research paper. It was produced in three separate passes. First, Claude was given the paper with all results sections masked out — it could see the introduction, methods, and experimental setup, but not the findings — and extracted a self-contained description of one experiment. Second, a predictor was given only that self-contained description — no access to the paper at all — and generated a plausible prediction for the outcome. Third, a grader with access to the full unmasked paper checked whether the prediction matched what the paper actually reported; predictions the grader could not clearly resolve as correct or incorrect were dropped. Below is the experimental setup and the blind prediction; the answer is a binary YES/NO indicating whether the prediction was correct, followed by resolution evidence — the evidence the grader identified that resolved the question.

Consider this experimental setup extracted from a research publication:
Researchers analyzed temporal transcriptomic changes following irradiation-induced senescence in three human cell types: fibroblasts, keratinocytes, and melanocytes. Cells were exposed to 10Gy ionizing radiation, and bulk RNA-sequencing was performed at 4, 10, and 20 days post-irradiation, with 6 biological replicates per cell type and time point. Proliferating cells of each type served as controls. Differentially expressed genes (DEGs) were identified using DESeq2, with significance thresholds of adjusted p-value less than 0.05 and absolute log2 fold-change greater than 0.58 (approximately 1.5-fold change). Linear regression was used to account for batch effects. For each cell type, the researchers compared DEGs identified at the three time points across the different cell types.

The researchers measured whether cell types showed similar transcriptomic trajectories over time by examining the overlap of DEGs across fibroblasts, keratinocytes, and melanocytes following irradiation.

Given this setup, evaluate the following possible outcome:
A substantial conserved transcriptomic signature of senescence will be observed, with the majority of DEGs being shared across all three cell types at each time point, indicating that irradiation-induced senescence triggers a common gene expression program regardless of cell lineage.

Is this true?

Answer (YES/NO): NO